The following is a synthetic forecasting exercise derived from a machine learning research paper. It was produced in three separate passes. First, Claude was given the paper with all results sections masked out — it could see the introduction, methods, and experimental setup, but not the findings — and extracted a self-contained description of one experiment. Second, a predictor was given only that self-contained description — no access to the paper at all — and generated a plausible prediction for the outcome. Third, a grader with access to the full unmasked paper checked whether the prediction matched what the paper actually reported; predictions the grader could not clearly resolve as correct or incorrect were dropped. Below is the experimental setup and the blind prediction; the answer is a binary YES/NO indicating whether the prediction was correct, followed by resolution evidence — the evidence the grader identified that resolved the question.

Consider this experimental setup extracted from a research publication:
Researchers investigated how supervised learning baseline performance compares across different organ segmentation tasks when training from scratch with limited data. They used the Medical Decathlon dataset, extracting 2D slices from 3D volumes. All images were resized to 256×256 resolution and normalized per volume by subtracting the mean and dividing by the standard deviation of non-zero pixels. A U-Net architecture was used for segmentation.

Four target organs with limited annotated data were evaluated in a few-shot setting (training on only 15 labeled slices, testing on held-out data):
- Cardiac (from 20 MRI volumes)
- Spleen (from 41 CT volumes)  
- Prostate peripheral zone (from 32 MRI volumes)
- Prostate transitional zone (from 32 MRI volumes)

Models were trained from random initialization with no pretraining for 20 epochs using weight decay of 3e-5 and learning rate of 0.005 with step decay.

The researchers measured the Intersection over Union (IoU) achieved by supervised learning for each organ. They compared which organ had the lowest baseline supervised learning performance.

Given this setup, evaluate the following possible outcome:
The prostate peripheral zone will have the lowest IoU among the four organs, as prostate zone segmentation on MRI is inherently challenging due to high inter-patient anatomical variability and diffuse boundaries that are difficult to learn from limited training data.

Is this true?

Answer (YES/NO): YES